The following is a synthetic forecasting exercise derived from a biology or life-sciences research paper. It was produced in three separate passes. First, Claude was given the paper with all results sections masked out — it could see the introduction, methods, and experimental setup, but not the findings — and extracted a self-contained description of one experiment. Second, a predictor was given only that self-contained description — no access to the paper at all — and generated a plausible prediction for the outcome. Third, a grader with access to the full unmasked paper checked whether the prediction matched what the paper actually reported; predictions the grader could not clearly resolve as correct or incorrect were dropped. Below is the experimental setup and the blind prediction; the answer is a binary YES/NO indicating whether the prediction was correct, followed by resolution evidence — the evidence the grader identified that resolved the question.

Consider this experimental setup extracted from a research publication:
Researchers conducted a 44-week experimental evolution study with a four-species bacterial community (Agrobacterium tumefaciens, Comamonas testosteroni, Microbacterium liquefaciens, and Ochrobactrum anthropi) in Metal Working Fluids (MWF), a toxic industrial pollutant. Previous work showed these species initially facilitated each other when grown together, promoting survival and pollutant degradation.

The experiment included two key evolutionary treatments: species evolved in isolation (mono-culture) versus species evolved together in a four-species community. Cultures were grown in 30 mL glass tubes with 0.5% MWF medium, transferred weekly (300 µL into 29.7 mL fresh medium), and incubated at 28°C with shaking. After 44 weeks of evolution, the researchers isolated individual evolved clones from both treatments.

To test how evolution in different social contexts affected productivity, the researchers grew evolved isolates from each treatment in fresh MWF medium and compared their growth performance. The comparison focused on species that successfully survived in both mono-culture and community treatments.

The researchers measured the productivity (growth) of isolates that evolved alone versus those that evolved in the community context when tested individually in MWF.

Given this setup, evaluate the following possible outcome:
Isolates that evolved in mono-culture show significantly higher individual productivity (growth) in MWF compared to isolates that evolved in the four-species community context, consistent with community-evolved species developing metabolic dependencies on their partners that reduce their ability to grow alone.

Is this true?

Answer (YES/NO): NO